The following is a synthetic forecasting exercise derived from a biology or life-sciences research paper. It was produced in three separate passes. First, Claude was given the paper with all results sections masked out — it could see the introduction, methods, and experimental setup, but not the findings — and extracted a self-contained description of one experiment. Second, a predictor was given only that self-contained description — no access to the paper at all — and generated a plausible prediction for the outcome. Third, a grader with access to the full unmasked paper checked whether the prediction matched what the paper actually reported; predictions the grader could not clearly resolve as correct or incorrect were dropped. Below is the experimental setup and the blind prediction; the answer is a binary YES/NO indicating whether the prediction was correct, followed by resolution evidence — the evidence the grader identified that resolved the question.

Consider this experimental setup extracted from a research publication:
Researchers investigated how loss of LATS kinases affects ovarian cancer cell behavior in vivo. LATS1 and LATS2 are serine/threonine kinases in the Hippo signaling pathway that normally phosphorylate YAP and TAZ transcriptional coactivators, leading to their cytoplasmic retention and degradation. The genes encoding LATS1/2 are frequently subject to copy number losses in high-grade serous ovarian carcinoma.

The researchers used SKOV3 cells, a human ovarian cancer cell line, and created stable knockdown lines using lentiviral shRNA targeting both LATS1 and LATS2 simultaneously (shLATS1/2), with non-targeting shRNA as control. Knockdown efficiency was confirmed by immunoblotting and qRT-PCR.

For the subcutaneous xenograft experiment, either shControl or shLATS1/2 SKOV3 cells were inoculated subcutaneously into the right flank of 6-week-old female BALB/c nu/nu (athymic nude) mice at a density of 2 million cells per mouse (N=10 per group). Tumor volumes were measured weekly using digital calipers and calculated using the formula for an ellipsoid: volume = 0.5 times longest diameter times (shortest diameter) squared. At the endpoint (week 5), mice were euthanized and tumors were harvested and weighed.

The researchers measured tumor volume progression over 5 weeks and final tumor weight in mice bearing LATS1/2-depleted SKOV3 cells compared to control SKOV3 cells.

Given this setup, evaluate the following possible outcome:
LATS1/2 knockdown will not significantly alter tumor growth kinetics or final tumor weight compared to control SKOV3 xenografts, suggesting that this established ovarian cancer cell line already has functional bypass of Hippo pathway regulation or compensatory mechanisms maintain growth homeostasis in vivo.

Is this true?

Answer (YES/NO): NO